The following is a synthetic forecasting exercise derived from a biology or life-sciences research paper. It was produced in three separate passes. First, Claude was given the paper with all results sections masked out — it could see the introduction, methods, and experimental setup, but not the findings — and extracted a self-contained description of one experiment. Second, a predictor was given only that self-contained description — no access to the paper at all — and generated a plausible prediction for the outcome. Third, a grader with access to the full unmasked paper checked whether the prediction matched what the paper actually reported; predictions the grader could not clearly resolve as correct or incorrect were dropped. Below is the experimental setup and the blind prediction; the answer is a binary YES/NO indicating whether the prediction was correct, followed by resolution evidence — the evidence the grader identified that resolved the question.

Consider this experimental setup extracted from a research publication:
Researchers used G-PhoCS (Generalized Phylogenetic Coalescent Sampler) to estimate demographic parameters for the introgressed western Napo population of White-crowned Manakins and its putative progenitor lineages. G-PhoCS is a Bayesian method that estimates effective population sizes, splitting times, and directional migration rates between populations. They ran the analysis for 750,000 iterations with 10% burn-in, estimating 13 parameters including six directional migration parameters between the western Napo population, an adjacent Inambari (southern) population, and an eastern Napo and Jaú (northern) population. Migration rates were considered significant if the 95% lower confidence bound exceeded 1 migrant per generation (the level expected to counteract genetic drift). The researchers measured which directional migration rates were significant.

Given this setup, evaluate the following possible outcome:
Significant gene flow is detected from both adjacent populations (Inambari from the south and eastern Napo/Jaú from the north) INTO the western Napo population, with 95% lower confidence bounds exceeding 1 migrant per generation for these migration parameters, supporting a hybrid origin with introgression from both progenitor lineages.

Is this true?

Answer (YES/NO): NO